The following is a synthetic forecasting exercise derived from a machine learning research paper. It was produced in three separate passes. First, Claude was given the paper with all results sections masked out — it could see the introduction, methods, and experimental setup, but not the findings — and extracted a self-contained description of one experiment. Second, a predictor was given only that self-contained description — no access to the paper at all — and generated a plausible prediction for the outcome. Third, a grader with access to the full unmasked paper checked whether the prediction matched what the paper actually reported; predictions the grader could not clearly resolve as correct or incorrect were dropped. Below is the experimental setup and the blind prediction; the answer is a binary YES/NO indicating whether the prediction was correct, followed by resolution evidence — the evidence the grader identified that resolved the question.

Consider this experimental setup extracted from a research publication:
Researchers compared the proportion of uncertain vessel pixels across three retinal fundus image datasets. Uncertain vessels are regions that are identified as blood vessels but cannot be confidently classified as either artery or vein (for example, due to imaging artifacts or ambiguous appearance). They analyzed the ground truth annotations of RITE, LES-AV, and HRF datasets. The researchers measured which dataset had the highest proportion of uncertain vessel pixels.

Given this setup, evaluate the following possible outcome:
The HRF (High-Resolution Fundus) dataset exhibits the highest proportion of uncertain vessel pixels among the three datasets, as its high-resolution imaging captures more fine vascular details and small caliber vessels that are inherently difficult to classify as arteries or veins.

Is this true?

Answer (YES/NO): NO